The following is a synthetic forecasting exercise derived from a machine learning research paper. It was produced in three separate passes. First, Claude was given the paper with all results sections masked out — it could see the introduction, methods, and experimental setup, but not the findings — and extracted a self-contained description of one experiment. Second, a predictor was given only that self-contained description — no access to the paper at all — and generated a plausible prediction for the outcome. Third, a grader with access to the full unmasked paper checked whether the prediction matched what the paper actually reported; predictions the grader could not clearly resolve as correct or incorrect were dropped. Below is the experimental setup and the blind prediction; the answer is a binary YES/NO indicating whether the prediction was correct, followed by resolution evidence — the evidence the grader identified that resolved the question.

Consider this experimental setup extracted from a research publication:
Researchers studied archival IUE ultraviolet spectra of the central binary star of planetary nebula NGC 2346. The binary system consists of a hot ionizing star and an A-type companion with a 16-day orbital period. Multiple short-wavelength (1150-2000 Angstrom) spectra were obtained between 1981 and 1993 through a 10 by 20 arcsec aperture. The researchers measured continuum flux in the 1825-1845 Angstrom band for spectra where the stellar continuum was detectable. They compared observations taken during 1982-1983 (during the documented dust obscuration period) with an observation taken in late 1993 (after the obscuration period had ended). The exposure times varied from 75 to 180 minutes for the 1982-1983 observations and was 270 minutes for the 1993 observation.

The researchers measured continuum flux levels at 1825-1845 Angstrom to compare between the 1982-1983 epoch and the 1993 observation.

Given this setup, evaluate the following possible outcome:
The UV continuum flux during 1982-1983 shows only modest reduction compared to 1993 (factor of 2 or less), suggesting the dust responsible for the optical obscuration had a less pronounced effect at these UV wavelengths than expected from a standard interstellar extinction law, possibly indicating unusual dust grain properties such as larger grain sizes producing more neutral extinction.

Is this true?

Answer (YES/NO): NO